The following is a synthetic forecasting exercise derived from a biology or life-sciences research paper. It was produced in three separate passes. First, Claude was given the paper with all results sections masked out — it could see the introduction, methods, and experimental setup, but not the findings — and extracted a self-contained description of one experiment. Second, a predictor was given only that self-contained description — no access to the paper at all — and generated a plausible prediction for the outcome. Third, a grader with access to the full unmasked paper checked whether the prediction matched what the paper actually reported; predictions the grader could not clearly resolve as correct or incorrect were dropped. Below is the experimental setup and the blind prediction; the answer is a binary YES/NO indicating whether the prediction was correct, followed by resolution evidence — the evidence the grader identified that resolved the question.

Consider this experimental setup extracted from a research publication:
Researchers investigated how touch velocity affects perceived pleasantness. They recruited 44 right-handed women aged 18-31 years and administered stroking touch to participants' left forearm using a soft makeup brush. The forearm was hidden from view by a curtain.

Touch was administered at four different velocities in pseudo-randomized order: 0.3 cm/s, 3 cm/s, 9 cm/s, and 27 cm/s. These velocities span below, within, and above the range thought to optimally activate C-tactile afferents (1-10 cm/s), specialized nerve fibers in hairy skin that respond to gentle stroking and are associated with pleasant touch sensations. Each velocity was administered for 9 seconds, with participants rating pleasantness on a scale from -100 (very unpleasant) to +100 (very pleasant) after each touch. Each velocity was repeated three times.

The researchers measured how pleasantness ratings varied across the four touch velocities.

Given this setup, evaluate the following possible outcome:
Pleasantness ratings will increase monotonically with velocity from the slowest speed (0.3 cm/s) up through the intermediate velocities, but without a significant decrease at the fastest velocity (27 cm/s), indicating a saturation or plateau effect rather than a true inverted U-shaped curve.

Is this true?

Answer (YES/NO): NO